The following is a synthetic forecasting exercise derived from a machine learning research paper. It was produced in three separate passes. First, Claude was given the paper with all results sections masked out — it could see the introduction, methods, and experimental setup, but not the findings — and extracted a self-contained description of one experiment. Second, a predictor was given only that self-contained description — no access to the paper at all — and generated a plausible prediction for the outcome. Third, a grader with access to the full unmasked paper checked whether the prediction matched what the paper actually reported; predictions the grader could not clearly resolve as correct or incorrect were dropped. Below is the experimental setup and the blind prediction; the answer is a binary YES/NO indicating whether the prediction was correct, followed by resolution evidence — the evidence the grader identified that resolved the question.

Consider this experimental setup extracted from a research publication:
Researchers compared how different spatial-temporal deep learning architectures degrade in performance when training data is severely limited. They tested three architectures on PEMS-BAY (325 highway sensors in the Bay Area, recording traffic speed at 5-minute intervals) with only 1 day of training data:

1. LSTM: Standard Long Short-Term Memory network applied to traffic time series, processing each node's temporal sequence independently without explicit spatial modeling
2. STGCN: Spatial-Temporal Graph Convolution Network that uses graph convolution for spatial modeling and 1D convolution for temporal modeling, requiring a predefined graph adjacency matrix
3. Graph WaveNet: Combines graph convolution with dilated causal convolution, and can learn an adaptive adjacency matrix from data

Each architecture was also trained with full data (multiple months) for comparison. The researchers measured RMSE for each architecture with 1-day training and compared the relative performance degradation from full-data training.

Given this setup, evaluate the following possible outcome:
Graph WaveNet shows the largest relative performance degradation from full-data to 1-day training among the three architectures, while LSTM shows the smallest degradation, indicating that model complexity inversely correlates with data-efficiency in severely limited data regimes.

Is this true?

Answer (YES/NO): NO